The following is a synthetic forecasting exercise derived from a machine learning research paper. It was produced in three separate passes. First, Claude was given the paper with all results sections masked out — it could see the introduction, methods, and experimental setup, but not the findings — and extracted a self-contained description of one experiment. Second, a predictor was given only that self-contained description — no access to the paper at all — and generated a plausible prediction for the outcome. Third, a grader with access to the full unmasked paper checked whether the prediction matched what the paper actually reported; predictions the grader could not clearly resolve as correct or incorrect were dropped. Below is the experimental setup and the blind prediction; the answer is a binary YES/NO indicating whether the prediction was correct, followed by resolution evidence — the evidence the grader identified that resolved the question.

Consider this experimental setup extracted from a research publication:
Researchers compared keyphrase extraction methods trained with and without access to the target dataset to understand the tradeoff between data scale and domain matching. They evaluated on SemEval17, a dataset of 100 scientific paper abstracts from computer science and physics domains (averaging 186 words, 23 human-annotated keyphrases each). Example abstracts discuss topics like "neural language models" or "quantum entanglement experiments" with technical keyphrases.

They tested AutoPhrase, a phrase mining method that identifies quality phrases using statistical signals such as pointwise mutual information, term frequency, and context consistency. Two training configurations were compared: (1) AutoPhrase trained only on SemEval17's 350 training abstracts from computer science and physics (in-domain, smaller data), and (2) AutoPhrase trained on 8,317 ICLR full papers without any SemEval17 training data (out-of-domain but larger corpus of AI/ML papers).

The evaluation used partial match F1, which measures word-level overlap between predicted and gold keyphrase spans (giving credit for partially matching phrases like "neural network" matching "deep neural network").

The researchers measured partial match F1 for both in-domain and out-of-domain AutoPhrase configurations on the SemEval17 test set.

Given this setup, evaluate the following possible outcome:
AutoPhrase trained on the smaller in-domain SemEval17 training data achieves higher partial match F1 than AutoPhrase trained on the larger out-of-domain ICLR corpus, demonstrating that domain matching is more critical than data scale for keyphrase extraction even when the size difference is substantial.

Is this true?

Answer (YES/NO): NO